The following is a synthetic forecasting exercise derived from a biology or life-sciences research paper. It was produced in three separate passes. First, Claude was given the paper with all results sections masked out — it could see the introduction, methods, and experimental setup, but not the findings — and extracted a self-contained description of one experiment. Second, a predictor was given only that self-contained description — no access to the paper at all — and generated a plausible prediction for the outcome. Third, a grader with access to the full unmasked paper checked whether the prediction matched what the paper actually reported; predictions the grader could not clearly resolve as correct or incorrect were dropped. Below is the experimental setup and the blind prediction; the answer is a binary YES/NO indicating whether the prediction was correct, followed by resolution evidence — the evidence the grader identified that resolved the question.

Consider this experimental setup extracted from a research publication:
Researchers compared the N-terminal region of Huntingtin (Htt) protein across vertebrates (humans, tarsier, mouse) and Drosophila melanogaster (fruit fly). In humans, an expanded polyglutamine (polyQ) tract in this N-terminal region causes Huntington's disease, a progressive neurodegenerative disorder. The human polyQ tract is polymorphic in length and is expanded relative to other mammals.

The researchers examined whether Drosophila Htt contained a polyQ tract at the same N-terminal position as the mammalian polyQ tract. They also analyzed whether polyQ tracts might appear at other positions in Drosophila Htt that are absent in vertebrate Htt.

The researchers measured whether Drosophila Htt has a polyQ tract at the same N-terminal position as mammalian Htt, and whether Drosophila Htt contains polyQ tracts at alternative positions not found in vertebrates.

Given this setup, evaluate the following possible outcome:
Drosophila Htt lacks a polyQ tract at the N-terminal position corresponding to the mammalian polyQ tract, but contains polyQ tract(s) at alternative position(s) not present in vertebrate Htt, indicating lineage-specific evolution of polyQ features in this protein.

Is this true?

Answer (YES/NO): YES